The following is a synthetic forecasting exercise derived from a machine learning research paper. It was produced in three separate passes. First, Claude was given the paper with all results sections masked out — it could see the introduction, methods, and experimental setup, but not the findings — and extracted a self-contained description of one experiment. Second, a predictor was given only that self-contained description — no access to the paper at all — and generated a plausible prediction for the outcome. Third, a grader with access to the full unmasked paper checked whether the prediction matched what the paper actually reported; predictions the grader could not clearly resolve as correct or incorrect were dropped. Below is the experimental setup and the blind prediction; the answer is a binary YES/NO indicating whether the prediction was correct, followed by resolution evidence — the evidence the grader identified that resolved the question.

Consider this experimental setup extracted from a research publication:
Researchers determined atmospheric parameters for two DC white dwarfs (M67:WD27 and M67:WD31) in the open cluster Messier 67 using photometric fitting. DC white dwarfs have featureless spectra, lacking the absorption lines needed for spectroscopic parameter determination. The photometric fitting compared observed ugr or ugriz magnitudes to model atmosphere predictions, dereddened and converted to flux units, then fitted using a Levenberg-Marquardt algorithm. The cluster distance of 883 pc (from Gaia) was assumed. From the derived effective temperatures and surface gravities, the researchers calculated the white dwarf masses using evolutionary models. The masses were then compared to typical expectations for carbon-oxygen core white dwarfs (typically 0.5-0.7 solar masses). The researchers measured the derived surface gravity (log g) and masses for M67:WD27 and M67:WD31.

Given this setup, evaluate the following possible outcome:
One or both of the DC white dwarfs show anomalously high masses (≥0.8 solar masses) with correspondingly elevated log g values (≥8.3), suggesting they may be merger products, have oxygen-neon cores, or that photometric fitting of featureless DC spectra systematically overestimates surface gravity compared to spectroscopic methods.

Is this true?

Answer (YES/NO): NO